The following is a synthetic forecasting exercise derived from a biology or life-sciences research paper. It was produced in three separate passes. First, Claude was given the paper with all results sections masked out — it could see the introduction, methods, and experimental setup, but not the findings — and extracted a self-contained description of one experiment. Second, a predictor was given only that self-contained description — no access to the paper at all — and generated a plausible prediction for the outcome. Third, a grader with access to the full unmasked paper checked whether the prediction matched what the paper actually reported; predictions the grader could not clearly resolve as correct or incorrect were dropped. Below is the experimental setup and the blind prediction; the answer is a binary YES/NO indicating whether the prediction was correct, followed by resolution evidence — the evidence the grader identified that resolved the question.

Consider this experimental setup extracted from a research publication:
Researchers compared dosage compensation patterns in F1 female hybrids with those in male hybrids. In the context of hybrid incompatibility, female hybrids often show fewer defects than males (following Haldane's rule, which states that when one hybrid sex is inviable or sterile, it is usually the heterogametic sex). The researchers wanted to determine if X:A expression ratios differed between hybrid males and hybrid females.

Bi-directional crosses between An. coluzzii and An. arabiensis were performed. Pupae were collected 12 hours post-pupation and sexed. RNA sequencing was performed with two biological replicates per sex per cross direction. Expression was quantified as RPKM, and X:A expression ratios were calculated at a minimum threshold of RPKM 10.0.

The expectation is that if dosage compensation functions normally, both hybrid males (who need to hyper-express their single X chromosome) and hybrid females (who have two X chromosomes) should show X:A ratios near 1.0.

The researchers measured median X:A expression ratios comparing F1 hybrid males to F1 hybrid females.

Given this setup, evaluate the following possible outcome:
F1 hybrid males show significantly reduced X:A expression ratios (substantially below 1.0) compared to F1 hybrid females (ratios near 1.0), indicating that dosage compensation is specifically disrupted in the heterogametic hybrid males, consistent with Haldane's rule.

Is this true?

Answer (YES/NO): NO